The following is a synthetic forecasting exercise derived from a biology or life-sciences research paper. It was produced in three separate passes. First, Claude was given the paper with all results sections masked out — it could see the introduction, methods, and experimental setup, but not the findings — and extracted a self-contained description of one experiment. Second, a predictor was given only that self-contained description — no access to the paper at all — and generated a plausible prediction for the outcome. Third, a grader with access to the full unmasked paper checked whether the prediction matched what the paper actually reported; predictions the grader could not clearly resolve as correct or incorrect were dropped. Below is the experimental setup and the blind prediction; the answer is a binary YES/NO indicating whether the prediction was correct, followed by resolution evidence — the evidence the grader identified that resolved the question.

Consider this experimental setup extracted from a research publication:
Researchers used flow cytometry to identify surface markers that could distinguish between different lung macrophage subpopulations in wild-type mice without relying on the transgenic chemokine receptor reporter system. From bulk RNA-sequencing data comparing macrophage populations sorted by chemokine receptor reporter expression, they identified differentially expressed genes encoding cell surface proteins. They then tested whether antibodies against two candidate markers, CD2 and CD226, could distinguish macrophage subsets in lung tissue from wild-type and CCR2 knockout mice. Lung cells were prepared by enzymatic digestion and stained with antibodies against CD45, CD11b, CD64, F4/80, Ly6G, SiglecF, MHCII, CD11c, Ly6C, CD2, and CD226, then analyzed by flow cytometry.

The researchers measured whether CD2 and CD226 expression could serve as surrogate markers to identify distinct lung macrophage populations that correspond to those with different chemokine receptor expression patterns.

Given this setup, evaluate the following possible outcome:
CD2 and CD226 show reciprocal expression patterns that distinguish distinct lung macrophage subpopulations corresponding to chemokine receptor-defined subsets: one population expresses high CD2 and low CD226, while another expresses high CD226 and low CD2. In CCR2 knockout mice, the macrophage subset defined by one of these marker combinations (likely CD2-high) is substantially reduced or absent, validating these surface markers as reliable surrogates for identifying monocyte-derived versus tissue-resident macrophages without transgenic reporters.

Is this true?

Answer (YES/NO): NO